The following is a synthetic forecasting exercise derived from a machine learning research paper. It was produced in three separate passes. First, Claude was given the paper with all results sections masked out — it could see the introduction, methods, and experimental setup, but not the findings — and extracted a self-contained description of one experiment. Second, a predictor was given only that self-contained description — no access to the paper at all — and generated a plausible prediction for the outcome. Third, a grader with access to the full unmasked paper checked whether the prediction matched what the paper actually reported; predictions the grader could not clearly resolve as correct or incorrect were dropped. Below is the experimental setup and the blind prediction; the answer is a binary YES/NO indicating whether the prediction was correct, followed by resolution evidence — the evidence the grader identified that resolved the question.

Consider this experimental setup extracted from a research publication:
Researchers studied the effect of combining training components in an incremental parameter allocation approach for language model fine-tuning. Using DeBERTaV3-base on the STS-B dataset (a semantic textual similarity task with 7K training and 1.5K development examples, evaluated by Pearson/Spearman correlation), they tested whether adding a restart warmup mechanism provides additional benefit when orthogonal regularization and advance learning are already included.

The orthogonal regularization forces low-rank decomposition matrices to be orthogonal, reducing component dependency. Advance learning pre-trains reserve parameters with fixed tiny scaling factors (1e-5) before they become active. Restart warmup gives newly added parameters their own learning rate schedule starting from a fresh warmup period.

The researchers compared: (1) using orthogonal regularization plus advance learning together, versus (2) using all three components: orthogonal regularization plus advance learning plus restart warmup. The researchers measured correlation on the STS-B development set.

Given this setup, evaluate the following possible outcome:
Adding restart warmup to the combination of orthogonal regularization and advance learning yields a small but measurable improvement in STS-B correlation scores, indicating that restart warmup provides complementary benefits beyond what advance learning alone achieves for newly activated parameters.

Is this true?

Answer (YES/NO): YES